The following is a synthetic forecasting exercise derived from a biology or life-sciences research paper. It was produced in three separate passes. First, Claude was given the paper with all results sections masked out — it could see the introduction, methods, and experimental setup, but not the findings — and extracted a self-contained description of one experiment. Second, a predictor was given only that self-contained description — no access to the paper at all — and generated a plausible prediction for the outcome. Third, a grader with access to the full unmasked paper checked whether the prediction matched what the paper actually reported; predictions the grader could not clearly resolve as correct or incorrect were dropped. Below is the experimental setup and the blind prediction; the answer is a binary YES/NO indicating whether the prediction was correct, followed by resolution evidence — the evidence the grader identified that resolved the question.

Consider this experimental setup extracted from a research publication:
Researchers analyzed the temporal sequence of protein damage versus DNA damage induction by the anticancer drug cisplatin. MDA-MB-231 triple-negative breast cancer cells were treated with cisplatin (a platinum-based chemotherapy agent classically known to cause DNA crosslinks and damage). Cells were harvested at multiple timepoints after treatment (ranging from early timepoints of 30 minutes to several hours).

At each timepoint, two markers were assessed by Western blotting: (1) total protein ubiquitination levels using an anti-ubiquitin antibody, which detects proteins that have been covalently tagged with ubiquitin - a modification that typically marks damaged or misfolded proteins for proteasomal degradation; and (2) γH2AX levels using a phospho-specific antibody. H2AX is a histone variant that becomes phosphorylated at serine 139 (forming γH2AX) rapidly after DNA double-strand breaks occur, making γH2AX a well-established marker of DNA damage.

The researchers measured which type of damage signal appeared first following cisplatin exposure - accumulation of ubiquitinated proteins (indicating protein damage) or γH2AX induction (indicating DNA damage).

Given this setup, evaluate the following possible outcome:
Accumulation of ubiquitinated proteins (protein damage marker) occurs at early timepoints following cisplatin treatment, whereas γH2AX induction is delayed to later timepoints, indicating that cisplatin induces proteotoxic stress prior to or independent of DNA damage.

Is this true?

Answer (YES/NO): YES